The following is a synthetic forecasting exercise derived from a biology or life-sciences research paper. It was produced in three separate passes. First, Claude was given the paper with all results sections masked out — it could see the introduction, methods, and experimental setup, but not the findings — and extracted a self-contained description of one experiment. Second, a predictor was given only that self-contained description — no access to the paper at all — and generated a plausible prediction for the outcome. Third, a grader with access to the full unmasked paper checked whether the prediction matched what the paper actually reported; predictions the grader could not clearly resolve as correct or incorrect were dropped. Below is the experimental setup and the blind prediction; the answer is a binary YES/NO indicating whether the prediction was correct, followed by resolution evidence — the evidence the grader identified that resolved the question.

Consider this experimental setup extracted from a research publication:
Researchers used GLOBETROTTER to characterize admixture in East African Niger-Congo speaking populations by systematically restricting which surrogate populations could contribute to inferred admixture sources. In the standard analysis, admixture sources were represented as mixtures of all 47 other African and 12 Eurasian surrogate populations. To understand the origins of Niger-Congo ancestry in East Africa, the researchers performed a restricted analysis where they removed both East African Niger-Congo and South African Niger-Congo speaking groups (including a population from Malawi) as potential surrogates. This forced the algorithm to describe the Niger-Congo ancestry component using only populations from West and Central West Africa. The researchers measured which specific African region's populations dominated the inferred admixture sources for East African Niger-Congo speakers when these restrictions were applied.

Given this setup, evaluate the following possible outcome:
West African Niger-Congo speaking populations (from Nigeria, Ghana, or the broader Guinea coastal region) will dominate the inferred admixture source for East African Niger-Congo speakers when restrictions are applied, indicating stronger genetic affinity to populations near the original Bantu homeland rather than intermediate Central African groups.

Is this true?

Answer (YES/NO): NO